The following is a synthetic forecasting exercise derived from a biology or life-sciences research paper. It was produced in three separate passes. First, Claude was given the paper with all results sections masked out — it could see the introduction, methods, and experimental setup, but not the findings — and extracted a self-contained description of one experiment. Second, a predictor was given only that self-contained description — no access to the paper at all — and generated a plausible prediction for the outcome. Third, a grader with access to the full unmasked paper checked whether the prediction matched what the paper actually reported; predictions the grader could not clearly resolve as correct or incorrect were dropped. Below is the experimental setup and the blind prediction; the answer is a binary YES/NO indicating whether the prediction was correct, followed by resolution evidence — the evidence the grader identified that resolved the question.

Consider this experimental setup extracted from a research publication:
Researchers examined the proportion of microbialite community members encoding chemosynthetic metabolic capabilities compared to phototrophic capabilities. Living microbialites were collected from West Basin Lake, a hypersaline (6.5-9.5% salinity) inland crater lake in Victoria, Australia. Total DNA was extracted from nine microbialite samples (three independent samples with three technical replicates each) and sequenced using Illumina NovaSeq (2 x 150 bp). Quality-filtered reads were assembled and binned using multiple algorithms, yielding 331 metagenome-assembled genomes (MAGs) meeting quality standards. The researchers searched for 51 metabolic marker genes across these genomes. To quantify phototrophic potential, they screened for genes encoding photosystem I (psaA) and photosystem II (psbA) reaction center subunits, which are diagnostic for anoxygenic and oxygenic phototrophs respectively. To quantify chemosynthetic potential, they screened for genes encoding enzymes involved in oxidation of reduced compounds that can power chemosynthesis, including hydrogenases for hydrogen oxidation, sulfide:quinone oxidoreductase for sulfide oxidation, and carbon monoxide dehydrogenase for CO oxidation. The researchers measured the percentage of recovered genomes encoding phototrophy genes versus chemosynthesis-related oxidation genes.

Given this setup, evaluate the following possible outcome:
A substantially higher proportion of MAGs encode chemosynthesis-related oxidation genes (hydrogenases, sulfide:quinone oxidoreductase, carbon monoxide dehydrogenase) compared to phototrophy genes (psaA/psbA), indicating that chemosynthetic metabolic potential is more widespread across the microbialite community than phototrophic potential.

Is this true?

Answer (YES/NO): YES